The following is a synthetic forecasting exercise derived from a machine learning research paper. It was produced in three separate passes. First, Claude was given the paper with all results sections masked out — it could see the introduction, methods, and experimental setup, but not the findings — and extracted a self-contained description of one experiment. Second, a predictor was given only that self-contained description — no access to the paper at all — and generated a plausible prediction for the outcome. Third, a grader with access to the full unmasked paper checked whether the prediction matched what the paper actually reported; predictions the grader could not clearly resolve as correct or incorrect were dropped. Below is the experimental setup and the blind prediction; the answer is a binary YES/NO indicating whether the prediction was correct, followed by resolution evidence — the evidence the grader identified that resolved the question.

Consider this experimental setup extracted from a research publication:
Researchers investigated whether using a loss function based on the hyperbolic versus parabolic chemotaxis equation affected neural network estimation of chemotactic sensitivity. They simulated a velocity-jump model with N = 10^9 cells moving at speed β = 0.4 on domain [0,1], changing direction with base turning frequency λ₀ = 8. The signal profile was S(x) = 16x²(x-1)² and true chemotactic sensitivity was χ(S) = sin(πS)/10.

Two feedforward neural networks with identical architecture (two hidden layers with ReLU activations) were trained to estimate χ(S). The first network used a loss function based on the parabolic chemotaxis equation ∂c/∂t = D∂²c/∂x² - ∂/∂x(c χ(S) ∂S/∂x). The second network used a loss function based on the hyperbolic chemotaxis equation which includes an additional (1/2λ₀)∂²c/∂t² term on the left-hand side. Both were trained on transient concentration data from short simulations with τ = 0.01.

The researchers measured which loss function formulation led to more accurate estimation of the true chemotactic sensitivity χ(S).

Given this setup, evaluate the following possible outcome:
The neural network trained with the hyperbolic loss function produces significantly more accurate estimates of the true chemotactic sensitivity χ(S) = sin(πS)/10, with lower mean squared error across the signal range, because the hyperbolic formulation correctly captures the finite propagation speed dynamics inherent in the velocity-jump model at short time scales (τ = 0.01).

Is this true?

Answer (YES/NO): YES